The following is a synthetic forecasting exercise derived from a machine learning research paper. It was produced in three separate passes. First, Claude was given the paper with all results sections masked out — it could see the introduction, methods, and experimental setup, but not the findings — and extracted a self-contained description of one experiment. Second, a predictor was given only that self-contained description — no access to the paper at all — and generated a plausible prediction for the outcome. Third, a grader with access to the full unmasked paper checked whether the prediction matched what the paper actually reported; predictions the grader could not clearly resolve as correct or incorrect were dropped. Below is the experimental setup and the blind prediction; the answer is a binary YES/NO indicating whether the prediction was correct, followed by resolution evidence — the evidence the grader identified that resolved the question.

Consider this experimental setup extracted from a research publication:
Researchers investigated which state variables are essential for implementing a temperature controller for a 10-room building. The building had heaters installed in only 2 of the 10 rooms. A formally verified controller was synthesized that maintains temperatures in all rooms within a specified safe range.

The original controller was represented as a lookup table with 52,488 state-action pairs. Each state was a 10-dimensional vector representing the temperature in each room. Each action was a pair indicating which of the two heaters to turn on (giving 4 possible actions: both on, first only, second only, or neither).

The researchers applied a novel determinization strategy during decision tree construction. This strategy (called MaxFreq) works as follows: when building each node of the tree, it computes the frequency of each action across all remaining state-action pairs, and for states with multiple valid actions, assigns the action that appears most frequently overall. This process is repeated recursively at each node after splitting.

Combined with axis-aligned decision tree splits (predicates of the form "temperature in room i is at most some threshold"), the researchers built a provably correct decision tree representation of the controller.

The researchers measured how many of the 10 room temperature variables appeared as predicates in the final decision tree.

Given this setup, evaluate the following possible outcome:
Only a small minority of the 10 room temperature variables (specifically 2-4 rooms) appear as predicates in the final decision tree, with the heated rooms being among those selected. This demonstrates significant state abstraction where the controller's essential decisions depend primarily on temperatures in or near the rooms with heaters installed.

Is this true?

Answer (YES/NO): NO